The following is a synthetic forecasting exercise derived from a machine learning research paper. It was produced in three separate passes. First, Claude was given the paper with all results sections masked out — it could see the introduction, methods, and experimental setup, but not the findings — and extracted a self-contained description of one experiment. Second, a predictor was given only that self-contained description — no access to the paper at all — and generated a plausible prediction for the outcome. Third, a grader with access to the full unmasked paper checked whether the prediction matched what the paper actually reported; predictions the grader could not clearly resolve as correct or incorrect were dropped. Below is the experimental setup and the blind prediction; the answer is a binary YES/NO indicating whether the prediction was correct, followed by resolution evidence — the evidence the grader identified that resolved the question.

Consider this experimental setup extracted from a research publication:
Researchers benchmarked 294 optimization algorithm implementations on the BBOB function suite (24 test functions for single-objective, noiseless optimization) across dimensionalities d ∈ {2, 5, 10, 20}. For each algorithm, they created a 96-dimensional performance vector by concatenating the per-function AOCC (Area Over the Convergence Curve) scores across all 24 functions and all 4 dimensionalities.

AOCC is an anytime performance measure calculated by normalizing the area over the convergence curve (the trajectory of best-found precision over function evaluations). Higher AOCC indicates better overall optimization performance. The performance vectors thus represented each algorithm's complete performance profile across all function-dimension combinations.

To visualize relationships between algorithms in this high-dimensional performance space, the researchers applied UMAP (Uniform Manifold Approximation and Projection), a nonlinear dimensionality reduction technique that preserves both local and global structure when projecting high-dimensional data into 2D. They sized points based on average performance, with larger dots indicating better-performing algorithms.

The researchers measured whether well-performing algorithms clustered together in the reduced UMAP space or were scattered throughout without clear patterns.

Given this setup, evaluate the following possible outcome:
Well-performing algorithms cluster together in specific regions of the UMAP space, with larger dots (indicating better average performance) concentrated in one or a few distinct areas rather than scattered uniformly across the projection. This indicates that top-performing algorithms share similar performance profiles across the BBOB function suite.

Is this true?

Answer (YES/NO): YES